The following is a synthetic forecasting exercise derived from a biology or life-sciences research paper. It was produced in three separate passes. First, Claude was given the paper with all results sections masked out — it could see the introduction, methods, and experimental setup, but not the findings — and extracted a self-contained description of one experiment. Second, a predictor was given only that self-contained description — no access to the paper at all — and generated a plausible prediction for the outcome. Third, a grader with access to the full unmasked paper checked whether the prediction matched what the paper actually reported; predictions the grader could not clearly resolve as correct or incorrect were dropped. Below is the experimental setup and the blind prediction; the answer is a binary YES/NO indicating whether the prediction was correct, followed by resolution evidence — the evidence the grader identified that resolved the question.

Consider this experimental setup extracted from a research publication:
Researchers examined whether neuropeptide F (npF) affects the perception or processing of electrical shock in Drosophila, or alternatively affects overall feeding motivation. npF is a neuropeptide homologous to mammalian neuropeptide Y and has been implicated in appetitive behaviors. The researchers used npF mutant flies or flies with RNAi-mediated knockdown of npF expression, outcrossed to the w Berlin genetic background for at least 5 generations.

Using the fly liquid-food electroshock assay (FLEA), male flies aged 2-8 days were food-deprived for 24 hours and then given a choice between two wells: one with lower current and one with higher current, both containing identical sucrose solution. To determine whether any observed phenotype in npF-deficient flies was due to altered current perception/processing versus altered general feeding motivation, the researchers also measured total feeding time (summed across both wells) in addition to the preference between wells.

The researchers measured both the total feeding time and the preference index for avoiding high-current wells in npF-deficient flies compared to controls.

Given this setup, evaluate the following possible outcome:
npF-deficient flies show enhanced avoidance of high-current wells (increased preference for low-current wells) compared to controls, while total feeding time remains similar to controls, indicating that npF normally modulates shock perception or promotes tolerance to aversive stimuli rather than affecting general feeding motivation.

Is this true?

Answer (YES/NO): NO